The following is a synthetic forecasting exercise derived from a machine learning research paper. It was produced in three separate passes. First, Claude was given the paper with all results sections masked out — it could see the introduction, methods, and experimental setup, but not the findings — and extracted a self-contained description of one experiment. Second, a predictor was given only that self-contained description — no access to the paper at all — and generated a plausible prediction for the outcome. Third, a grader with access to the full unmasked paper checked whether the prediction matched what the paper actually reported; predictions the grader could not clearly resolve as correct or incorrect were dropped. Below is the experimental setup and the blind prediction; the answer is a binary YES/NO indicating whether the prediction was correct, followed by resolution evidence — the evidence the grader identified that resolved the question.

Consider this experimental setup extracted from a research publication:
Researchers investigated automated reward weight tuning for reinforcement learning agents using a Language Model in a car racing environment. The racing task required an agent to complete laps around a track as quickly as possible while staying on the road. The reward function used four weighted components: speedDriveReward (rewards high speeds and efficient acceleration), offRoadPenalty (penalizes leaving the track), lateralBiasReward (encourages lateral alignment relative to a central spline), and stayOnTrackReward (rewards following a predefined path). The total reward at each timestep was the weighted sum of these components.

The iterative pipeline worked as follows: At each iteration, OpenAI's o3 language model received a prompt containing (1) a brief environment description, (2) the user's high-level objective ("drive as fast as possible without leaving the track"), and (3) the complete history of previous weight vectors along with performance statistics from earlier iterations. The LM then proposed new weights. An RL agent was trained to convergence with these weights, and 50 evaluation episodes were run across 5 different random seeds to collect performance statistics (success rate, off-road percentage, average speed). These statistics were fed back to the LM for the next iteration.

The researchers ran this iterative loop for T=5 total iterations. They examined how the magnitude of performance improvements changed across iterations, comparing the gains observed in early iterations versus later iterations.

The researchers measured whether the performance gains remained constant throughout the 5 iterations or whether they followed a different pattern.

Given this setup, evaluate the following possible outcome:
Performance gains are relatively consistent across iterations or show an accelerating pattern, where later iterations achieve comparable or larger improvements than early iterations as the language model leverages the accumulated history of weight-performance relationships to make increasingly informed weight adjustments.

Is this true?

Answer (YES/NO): NO